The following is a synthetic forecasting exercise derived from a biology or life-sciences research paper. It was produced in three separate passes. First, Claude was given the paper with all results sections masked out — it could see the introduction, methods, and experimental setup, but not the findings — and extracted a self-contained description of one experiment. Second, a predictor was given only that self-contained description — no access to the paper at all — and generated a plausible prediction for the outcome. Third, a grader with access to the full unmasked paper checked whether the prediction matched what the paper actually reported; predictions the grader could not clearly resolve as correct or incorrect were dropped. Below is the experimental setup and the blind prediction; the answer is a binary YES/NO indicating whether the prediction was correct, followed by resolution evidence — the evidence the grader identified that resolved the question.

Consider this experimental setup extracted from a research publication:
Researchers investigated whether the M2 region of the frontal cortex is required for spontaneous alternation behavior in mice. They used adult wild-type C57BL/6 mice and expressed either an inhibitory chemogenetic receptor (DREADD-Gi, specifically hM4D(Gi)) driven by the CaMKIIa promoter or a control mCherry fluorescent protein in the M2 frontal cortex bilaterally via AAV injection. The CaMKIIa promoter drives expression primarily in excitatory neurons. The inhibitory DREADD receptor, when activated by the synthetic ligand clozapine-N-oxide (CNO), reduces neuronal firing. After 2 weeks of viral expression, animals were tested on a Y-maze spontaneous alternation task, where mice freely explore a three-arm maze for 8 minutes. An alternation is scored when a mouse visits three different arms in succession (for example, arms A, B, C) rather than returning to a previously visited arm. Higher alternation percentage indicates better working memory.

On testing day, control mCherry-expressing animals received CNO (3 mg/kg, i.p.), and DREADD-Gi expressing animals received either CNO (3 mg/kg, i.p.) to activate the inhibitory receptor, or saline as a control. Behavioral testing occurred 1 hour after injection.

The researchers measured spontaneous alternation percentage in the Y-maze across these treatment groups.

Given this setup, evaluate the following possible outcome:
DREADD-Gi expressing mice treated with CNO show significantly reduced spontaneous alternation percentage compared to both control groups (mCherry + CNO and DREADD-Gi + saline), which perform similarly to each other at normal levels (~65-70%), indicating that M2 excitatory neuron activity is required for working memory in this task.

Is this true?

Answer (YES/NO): NO